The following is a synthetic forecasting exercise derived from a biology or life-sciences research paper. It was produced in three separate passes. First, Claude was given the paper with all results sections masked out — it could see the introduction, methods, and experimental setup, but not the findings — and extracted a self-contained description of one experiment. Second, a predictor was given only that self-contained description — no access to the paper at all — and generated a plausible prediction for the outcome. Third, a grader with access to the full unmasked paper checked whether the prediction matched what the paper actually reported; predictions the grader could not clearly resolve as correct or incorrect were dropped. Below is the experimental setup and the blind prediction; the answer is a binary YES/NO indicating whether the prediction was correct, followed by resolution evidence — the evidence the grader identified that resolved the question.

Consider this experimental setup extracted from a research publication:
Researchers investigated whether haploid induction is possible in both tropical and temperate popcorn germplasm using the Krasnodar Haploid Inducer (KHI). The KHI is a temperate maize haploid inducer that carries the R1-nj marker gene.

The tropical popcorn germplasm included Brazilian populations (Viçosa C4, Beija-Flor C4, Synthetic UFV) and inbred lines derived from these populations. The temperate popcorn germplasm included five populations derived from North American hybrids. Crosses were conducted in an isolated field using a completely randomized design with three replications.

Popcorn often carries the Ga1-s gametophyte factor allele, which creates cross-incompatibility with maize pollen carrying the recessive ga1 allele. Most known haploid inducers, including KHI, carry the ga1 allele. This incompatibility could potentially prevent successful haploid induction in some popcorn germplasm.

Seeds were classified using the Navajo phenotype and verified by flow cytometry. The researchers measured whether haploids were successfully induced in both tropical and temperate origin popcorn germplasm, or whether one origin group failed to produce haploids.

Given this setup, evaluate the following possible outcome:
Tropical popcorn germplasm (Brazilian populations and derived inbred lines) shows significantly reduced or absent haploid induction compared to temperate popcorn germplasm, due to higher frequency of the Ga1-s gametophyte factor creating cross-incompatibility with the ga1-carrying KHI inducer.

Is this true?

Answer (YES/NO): NO